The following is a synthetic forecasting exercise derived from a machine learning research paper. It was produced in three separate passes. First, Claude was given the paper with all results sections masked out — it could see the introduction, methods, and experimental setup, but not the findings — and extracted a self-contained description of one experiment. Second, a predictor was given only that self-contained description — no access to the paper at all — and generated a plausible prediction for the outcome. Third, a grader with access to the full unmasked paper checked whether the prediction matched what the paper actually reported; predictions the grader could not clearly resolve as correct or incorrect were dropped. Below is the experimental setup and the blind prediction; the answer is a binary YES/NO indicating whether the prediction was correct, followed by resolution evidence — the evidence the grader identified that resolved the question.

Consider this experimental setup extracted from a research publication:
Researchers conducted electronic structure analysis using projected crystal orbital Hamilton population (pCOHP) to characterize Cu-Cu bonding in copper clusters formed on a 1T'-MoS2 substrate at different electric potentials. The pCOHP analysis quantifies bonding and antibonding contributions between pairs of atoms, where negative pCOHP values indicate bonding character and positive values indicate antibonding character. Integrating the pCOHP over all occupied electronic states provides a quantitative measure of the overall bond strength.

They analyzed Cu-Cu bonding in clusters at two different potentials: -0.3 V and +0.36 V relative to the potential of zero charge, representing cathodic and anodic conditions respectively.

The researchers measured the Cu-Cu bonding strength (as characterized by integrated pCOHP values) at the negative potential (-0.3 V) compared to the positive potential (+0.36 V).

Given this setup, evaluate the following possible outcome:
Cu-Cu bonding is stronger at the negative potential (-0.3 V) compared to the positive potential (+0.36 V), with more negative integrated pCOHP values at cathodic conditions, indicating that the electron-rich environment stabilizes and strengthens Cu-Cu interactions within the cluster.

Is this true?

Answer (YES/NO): YES